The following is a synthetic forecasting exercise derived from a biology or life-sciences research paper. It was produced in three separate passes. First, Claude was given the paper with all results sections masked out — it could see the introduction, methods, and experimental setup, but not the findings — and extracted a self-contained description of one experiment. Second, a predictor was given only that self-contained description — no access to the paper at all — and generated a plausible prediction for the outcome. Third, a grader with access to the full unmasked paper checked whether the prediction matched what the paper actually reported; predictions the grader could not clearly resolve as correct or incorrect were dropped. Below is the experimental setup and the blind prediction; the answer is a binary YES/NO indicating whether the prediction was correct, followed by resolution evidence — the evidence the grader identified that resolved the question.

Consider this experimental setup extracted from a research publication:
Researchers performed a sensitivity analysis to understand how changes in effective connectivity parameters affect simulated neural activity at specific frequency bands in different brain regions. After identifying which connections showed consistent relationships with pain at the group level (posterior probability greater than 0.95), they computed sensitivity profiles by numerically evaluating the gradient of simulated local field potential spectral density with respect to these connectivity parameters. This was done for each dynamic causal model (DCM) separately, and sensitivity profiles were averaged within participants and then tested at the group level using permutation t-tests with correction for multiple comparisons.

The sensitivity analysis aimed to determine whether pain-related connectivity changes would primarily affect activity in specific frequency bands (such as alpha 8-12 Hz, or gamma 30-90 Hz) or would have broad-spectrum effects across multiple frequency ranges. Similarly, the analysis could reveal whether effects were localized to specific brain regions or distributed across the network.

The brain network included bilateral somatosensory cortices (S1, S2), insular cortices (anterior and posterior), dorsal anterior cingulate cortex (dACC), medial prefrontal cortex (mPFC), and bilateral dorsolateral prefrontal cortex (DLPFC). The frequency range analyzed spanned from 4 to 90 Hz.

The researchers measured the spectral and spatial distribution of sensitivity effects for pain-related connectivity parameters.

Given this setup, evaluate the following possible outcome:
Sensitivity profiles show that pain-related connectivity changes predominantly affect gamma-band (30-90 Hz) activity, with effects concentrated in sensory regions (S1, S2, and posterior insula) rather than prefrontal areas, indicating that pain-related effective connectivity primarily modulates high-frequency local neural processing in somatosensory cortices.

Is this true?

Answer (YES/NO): NO